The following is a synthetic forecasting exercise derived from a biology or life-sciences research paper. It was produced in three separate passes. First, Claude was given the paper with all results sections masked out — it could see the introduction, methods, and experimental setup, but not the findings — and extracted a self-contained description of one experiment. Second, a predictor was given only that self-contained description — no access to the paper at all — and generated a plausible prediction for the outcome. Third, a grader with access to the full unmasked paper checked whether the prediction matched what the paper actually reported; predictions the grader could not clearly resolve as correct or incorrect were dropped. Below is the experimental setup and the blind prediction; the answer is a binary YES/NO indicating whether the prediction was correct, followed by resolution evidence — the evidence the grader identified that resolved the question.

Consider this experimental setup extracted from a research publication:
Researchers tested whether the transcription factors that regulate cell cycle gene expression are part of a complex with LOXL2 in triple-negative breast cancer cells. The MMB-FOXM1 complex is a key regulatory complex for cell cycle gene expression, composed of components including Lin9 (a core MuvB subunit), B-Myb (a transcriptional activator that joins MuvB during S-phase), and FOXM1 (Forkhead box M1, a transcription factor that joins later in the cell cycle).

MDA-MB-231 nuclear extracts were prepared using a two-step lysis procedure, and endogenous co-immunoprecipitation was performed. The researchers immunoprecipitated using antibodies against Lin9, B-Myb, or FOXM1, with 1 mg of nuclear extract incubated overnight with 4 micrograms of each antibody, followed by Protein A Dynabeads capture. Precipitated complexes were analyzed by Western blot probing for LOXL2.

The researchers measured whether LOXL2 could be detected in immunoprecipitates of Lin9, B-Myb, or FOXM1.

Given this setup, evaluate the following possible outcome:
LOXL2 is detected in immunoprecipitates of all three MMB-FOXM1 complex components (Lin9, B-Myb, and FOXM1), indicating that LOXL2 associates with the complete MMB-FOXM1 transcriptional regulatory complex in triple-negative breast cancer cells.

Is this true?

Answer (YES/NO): YES